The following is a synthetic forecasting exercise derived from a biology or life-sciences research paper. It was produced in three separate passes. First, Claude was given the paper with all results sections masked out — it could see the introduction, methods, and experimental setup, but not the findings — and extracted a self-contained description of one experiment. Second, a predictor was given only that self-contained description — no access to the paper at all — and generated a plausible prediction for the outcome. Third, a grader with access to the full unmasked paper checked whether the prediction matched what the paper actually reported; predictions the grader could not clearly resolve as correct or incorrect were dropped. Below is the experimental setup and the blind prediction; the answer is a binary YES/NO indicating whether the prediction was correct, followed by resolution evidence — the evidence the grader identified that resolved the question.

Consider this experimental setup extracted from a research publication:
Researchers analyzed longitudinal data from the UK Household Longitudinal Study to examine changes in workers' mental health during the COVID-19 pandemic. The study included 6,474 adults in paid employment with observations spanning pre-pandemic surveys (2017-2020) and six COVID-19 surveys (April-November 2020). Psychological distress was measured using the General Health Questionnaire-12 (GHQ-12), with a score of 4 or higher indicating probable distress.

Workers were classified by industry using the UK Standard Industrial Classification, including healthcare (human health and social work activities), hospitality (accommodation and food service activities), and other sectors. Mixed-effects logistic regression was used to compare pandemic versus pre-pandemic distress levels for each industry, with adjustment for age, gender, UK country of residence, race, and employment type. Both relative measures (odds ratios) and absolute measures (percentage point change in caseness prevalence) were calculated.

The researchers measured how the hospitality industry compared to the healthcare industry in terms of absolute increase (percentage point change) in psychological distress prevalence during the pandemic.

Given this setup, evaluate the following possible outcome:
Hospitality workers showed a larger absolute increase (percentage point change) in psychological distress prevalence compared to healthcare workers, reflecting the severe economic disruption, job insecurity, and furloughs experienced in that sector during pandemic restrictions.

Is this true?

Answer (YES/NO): YES